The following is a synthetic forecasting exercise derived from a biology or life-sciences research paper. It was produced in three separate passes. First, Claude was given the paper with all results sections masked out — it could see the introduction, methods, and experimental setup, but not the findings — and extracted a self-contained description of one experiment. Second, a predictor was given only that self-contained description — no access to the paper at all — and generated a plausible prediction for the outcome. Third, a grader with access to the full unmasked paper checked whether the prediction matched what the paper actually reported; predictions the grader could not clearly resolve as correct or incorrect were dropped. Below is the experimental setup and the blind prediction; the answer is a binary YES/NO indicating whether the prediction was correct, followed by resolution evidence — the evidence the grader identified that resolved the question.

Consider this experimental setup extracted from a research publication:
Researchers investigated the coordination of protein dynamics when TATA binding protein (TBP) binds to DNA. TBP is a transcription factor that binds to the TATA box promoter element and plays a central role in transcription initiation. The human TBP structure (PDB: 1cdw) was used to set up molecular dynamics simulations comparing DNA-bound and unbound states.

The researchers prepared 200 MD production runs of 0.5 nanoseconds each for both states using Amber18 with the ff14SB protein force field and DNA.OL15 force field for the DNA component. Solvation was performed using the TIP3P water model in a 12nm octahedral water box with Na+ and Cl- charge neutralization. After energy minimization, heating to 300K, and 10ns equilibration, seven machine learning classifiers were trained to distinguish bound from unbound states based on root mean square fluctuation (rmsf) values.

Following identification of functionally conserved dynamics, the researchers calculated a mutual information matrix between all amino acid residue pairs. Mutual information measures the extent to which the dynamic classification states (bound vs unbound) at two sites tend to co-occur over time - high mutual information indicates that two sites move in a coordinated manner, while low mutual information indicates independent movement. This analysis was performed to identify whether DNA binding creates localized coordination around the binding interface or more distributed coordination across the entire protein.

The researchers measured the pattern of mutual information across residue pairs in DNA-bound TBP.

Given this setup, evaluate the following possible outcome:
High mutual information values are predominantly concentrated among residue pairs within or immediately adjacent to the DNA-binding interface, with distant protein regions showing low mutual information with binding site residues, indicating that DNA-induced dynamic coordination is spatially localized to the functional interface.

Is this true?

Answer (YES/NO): NO